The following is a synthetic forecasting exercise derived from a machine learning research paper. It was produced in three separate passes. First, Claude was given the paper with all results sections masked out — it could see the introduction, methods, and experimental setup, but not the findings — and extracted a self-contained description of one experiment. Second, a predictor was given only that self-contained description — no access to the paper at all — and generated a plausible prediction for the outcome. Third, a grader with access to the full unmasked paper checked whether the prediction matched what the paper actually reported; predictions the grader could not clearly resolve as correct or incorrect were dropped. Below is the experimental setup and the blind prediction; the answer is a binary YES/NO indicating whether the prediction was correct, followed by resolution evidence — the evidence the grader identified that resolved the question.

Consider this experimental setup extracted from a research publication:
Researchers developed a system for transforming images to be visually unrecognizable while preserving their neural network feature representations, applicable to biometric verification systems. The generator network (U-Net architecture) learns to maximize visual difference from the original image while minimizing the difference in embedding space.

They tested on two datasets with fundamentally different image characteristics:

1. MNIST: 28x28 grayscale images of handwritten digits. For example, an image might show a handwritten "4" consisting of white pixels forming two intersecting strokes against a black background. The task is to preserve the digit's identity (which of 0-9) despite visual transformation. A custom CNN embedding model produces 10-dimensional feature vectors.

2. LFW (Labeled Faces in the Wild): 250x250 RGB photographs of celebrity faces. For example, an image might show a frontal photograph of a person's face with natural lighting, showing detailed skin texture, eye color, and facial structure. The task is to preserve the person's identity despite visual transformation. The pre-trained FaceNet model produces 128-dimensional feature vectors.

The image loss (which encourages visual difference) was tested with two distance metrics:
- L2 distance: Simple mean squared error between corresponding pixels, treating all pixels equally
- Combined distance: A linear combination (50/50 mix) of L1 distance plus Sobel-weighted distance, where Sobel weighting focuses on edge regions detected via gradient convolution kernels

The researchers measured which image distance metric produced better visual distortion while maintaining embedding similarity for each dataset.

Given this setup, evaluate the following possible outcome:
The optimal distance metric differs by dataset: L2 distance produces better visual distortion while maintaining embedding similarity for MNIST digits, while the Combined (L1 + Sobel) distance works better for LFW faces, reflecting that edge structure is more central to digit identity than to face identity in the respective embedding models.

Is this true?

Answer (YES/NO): YES